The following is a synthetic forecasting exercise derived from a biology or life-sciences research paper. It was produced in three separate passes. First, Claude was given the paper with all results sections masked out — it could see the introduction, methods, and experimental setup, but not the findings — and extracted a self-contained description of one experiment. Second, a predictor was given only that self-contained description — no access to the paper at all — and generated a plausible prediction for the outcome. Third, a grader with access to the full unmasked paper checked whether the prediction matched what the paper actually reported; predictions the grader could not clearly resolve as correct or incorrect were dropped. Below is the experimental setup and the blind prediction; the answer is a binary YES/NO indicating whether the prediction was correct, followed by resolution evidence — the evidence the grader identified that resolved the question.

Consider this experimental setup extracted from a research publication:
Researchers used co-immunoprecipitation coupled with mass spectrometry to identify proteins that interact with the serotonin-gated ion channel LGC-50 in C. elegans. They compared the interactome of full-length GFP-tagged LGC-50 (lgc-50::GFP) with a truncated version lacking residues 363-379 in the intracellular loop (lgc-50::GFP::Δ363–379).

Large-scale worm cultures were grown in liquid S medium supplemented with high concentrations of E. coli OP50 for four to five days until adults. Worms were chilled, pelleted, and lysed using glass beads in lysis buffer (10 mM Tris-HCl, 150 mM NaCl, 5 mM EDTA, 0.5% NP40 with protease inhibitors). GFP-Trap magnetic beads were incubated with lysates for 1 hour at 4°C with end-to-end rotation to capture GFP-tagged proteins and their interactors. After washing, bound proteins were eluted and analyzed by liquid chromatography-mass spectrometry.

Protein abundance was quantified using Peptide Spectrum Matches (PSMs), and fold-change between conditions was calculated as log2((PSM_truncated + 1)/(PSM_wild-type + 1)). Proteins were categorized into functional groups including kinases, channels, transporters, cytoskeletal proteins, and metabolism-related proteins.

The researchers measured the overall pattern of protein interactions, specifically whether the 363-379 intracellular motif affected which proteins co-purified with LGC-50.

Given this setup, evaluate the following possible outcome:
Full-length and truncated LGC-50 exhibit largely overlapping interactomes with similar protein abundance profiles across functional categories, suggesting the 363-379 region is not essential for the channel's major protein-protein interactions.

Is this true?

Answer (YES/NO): NO